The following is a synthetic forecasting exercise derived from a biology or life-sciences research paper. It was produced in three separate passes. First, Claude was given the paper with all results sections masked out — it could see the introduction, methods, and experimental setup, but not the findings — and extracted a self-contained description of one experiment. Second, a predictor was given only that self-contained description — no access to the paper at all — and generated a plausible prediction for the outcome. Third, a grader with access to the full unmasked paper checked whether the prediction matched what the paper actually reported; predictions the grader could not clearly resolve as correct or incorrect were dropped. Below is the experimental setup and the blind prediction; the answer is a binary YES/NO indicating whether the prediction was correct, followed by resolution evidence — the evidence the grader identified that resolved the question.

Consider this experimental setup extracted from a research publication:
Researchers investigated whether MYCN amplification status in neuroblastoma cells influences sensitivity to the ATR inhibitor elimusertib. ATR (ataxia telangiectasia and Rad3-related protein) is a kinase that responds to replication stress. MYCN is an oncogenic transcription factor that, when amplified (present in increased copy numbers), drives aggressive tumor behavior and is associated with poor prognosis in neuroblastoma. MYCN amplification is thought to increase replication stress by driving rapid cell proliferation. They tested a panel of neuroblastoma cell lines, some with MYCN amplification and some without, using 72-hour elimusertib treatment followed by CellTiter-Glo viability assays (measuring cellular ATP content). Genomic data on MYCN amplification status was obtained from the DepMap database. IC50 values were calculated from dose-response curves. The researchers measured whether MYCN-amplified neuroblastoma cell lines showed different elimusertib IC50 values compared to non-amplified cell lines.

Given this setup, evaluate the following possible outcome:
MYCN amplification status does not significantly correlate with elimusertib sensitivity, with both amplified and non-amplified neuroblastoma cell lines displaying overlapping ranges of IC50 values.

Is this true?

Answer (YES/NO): NO